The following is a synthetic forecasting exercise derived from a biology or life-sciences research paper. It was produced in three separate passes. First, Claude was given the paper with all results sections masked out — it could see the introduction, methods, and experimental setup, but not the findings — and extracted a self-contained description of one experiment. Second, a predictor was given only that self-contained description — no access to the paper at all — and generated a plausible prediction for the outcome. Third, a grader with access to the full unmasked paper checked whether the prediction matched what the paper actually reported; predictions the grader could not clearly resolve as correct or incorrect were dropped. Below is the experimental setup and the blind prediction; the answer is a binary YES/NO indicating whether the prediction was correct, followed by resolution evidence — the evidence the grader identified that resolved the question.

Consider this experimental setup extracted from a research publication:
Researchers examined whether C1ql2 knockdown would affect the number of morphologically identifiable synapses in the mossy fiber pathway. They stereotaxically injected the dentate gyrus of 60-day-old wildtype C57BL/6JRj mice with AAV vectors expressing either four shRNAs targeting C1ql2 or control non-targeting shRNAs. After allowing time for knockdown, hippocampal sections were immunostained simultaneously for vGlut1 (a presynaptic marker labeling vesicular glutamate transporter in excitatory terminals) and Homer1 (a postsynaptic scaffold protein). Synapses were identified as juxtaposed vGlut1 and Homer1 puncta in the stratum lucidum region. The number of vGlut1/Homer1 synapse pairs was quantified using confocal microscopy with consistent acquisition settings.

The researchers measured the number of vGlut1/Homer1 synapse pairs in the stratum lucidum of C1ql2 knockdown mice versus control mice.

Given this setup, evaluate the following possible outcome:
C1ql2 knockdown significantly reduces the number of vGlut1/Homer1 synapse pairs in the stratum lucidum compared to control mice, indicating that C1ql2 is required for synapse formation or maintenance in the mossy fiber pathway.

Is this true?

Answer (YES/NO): NO